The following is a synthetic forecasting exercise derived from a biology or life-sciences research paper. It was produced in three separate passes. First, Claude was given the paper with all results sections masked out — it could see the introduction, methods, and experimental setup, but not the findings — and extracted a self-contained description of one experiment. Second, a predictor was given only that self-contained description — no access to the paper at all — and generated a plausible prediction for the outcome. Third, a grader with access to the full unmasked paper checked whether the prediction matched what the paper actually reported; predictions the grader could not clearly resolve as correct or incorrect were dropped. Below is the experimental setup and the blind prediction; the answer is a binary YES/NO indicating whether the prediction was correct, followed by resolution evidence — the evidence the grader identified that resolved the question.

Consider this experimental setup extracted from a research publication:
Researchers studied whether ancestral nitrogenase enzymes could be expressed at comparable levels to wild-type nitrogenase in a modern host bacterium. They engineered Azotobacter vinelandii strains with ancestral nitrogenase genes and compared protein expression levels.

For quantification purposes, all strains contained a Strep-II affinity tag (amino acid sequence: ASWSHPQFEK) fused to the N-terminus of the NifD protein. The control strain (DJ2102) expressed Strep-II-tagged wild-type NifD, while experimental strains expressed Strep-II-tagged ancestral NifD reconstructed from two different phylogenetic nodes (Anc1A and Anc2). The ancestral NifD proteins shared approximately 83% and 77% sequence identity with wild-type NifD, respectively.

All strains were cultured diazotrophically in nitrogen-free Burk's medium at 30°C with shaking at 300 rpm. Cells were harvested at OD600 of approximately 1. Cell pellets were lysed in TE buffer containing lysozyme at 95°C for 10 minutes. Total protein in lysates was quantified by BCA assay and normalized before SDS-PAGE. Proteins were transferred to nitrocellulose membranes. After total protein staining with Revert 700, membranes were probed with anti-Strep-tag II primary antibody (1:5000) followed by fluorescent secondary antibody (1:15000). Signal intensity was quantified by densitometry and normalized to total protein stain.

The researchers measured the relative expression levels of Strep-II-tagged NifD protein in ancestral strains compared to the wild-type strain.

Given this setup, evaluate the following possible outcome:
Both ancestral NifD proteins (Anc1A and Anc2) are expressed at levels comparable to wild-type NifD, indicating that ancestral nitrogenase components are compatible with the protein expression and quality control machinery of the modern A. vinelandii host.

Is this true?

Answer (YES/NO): YES